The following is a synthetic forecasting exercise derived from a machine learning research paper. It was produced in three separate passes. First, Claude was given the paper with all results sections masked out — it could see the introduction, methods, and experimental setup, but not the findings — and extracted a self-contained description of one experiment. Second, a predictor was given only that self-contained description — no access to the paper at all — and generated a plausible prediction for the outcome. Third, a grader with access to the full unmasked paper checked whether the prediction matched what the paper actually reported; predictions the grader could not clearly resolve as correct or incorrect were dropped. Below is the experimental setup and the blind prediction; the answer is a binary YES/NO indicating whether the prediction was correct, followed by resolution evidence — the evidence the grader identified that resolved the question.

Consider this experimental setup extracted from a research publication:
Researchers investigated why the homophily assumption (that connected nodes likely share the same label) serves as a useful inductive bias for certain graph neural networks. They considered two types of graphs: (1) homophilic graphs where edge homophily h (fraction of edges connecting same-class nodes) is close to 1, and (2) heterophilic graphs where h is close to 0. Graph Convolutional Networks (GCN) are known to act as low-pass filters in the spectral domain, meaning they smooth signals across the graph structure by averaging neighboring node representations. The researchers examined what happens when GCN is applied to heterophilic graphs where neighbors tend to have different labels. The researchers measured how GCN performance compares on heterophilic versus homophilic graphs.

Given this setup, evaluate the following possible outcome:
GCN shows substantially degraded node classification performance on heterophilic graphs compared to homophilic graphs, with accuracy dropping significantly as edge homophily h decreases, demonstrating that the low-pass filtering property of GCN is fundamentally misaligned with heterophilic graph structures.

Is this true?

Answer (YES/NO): YES